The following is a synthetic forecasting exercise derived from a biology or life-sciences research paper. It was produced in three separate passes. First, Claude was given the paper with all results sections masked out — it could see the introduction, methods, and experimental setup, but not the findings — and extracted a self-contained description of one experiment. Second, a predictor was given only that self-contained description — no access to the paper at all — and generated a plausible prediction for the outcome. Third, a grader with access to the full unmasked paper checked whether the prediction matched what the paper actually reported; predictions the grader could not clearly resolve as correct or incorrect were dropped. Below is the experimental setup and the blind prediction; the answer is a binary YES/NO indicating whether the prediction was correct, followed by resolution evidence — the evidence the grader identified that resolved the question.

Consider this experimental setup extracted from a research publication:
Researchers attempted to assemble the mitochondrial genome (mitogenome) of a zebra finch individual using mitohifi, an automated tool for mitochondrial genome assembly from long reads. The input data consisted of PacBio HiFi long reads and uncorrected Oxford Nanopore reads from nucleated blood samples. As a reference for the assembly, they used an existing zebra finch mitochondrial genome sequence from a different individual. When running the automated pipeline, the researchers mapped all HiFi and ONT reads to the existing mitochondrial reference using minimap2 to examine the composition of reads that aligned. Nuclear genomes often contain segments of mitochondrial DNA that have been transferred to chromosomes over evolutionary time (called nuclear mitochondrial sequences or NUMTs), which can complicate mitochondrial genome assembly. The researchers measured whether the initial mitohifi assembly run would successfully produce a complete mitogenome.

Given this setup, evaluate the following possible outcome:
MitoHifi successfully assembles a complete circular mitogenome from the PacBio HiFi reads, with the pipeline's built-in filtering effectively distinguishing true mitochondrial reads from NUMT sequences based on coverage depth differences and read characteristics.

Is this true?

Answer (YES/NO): NO